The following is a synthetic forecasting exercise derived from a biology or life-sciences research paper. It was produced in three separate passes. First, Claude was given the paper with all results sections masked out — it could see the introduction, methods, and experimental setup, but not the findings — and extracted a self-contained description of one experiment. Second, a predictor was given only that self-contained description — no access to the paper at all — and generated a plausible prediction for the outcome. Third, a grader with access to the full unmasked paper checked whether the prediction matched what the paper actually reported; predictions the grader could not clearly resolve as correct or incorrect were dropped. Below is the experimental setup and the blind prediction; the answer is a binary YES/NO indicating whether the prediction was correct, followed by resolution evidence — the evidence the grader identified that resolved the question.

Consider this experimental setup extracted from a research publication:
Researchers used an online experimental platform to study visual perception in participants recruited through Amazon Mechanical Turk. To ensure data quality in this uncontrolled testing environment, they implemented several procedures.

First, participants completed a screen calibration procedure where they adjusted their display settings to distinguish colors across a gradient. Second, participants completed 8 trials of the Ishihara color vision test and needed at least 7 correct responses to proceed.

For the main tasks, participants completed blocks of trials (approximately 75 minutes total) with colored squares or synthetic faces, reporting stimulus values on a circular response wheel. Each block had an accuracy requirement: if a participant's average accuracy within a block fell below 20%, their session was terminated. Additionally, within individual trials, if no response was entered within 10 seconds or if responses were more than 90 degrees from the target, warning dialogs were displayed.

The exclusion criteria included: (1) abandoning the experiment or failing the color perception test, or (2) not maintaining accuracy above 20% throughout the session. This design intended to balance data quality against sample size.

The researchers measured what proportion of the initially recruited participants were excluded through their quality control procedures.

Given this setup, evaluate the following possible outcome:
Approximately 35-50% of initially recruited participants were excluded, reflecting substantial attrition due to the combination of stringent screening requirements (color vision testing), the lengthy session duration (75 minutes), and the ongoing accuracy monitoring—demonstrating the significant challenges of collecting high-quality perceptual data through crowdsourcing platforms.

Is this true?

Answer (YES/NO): NO